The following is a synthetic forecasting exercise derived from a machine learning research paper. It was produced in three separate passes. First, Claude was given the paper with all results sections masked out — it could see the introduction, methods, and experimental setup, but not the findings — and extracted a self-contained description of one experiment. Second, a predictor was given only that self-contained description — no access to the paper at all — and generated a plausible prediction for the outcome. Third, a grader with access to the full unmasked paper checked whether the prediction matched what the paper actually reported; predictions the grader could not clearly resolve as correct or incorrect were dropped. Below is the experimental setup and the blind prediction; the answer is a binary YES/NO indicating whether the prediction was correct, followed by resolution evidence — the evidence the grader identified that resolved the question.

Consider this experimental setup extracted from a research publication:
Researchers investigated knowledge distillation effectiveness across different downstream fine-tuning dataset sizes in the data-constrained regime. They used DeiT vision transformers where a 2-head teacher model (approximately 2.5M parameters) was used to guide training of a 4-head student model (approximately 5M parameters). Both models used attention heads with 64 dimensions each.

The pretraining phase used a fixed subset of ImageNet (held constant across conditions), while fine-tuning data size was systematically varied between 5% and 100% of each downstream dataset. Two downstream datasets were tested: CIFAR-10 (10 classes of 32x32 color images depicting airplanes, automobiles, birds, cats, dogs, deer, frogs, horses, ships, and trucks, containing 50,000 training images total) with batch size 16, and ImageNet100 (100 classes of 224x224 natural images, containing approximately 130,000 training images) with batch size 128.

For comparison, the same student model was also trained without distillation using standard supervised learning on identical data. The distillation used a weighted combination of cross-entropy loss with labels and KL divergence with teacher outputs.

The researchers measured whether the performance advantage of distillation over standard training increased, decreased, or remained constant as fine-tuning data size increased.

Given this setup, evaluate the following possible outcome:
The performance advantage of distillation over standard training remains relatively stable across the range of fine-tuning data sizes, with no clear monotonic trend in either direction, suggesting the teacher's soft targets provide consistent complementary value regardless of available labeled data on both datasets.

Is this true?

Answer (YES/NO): NO